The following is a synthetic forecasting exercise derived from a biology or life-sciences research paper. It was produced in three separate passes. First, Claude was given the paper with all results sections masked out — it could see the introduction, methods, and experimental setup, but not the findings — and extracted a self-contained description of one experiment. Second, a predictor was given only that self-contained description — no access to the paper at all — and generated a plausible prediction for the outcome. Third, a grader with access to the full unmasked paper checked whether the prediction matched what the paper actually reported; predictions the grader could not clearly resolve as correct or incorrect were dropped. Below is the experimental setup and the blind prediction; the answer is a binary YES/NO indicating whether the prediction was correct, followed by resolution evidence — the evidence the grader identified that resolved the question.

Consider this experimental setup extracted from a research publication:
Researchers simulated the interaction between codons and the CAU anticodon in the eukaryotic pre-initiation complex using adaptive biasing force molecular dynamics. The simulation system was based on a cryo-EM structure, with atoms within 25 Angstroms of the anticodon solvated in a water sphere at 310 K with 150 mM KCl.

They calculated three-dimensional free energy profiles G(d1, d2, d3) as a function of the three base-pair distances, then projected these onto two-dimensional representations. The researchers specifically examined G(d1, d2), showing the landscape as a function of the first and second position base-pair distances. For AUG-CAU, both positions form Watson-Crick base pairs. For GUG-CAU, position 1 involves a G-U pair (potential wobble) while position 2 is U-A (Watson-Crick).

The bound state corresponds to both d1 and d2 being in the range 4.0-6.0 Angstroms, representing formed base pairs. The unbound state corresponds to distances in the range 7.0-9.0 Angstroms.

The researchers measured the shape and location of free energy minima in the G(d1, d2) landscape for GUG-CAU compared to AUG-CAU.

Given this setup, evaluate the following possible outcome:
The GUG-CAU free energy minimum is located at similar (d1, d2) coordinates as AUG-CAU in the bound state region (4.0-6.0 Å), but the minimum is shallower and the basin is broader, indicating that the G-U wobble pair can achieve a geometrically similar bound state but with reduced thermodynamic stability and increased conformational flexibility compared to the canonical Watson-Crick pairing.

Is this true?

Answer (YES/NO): NO